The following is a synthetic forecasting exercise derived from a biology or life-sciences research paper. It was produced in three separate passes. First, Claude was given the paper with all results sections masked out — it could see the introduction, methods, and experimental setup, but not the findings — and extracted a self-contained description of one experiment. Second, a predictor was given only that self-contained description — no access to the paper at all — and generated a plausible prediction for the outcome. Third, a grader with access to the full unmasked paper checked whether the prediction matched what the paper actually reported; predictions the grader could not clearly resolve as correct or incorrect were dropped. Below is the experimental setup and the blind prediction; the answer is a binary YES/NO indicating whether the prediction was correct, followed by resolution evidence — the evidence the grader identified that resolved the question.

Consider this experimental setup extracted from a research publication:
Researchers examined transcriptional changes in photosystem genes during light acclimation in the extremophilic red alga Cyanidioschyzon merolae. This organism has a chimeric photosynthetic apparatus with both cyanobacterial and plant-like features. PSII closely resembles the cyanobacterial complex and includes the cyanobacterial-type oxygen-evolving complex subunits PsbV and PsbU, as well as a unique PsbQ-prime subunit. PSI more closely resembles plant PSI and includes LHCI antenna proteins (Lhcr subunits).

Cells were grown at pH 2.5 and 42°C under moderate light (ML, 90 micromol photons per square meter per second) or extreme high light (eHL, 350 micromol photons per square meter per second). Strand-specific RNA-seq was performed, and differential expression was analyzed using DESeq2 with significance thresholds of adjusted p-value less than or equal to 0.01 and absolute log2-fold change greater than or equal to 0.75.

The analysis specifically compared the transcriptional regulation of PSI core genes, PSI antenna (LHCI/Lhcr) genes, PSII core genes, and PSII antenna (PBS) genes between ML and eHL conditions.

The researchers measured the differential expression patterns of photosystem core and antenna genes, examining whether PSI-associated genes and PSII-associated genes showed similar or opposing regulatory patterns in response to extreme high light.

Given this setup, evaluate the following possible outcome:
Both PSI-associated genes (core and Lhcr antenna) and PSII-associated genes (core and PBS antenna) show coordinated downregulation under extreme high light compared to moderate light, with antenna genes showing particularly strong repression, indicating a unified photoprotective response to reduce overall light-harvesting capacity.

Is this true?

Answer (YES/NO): NO